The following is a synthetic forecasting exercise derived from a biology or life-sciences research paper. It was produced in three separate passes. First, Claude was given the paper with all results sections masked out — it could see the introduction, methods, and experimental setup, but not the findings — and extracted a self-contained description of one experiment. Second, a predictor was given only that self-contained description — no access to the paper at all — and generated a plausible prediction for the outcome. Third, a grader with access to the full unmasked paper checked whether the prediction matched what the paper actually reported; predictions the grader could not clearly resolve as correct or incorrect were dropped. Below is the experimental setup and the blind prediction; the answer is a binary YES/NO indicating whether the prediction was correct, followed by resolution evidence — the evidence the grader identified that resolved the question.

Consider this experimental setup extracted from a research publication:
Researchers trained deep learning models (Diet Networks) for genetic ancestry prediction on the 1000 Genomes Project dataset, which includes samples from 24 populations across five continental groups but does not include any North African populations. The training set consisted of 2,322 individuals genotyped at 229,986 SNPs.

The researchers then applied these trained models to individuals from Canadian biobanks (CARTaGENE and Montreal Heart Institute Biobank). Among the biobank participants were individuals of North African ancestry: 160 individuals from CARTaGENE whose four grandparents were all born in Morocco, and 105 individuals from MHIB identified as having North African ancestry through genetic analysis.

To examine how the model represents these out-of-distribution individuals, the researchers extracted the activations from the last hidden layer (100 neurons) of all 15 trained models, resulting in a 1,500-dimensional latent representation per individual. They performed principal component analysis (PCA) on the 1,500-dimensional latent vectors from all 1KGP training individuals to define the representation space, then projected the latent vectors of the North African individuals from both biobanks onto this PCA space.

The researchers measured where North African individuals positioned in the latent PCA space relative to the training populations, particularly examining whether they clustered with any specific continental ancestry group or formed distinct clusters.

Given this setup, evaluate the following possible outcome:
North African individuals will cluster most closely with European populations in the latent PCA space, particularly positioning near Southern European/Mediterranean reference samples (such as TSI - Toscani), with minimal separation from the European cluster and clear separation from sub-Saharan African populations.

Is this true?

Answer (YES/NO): NO